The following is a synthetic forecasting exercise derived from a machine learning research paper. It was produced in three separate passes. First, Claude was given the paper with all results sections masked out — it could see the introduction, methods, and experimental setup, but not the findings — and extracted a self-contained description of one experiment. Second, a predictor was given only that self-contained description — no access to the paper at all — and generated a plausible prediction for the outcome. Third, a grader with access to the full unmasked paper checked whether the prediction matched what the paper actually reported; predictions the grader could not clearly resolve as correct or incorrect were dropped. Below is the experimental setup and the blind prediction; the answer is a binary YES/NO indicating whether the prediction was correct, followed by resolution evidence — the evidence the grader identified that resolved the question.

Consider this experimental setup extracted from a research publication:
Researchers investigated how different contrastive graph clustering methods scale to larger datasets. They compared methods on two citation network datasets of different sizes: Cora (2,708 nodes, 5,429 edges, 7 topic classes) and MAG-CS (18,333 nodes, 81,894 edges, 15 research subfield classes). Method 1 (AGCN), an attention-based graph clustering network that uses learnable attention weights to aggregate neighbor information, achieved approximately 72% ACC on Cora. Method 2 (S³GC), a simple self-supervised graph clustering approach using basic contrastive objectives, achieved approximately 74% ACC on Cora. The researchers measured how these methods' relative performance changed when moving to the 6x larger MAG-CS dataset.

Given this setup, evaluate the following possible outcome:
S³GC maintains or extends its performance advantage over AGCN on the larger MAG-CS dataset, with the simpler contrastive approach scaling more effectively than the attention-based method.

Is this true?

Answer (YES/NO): YES